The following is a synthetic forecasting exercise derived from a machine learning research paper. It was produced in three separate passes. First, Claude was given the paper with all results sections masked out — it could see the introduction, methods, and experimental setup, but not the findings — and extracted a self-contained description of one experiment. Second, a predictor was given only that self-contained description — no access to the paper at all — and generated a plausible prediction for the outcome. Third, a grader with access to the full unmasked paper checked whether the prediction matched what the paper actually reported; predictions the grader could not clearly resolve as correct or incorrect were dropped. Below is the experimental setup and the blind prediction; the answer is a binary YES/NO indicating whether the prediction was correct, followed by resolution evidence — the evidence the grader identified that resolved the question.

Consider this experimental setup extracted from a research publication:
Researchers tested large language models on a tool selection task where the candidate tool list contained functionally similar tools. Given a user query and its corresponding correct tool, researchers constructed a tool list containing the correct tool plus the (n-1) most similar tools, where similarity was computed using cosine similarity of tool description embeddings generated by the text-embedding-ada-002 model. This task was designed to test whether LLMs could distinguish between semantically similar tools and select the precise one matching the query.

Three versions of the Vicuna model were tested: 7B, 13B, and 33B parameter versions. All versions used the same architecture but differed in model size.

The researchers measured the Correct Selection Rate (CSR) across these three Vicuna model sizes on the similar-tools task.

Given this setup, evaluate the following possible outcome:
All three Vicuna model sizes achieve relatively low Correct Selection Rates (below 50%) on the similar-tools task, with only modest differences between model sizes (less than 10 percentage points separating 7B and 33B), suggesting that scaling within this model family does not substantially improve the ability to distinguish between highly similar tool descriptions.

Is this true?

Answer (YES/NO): NO